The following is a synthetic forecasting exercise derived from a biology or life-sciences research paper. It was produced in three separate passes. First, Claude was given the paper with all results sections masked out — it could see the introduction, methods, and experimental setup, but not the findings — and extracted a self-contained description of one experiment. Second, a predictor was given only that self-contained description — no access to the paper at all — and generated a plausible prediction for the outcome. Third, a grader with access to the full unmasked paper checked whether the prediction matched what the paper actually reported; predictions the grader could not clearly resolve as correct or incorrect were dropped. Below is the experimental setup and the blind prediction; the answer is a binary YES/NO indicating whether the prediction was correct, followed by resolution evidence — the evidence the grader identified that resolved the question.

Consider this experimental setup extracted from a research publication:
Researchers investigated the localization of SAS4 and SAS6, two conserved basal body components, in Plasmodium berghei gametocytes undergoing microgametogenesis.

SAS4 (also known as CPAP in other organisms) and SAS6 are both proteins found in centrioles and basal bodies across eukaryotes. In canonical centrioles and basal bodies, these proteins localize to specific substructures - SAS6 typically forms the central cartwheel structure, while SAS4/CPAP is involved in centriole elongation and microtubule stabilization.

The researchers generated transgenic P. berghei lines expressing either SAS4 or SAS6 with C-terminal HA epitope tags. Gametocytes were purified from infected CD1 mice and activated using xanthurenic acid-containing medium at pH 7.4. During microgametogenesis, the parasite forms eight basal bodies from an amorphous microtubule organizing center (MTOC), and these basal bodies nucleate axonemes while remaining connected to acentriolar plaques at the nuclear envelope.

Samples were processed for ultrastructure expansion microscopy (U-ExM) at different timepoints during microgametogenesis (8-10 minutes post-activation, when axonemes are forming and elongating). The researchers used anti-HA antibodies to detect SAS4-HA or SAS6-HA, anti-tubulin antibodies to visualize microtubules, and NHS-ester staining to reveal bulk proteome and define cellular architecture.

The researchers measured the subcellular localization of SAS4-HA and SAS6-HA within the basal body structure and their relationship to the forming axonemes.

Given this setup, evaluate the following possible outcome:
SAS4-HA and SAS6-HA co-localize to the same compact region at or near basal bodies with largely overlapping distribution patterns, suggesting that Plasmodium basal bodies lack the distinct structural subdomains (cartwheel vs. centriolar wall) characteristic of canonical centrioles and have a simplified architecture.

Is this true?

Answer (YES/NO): NO